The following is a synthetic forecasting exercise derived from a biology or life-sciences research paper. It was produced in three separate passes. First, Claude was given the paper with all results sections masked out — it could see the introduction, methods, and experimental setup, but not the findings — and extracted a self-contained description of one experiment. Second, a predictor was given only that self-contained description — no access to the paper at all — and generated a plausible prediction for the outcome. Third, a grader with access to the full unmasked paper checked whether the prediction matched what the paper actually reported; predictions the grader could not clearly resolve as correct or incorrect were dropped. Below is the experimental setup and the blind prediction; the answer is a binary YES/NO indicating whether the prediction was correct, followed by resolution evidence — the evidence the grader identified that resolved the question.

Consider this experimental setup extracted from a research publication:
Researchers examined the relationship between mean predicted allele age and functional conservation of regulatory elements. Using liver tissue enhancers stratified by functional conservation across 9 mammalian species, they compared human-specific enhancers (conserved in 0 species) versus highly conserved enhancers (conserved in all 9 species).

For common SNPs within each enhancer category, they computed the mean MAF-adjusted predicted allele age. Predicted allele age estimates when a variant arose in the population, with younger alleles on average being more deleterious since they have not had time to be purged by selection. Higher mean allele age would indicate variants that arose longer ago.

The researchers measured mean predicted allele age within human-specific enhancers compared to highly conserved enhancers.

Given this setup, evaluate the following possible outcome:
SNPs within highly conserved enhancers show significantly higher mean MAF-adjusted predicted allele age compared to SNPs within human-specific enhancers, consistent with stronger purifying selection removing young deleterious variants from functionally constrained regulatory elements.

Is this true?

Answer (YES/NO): YES